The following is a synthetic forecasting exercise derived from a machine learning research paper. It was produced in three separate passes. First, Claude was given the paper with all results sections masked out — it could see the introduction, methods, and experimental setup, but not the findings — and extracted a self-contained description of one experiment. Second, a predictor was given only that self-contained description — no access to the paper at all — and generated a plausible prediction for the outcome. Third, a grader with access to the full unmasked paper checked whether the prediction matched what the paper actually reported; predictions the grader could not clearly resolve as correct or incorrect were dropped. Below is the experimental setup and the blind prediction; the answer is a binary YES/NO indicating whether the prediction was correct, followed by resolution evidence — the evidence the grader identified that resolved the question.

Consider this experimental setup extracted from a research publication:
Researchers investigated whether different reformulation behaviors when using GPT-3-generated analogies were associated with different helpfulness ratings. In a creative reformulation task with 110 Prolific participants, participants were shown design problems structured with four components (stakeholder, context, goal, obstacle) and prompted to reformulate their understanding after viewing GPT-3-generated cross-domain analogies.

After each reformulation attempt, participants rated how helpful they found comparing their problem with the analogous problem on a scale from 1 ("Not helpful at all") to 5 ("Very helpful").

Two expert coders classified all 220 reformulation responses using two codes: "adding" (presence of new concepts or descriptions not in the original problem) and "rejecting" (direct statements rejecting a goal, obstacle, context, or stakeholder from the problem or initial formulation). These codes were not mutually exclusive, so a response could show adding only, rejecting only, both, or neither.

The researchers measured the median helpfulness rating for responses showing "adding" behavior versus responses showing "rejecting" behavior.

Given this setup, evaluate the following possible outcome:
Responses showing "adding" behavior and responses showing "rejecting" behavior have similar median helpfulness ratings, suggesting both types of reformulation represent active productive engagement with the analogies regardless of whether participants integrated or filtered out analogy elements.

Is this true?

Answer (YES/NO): YES